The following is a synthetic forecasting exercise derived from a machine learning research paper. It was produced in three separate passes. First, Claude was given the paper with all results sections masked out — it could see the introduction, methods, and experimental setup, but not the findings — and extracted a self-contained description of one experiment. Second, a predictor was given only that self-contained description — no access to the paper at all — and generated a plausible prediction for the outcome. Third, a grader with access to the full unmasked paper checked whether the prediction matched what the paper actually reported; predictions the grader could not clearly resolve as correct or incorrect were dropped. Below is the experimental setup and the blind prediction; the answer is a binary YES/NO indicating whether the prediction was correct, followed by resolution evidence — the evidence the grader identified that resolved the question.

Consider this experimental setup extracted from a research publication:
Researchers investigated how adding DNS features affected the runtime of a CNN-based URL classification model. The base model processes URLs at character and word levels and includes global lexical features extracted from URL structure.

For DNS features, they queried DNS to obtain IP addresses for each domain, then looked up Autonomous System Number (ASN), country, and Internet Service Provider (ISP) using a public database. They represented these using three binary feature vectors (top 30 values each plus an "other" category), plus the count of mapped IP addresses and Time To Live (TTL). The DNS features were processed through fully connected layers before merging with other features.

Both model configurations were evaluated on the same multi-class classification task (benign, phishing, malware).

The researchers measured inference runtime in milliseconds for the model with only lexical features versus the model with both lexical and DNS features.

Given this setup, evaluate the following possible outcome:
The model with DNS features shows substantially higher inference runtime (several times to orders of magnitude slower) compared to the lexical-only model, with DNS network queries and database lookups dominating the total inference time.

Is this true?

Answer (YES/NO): NO